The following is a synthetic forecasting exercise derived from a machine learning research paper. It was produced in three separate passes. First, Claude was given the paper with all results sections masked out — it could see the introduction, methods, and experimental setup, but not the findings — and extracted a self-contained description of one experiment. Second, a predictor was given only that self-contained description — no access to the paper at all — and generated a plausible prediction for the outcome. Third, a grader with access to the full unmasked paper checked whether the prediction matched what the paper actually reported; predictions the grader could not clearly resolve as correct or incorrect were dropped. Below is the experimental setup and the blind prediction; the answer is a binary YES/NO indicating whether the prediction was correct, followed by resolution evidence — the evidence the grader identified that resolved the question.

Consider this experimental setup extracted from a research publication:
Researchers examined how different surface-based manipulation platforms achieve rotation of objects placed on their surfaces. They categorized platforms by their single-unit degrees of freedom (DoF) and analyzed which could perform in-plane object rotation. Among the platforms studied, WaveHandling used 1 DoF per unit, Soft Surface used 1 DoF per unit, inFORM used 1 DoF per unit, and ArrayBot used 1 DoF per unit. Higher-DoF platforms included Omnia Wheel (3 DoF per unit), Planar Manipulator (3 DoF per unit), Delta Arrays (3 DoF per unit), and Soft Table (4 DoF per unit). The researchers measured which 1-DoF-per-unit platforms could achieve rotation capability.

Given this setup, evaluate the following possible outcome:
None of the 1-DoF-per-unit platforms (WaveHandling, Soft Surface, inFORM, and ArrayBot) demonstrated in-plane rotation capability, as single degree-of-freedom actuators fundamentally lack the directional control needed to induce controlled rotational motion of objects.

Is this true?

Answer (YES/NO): NO